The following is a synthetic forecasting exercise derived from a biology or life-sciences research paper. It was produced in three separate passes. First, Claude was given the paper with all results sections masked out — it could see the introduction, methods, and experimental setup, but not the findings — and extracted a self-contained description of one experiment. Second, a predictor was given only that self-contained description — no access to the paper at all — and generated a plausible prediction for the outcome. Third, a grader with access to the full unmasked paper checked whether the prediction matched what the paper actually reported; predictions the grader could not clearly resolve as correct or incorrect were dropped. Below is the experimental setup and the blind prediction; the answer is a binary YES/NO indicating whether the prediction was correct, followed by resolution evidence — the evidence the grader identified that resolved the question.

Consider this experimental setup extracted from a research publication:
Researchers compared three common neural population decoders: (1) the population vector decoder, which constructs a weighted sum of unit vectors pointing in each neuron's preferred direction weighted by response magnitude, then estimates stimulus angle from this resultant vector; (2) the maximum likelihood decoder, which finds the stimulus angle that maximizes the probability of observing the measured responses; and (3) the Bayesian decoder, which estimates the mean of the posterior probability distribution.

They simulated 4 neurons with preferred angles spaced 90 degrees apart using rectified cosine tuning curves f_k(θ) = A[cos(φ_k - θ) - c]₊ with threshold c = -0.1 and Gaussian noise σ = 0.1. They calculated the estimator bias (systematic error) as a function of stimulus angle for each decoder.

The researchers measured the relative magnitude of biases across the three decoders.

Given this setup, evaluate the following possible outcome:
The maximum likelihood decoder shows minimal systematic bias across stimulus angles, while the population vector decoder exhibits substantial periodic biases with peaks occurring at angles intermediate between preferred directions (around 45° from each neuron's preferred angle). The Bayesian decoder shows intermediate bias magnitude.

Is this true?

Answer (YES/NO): NO